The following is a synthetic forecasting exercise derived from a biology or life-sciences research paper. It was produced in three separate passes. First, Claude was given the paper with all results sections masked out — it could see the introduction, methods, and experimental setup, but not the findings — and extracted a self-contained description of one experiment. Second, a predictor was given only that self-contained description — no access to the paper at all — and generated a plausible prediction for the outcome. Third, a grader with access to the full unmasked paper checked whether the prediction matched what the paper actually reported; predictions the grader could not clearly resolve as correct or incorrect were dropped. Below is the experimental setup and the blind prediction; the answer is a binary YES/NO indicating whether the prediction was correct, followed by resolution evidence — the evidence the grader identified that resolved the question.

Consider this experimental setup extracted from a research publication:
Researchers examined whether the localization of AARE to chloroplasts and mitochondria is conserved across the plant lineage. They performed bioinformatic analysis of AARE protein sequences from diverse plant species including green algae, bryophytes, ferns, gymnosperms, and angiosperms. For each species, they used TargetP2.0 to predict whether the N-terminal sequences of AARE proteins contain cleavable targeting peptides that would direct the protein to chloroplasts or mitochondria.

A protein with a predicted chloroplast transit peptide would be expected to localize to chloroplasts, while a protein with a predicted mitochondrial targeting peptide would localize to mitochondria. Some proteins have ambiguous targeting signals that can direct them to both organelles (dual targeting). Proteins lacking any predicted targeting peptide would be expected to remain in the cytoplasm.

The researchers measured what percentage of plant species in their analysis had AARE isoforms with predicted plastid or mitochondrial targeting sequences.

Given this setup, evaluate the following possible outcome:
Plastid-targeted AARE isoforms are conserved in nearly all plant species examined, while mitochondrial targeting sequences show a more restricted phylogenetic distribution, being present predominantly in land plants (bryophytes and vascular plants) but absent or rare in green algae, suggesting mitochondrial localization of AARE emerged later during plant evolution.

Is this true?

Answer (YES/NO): NO